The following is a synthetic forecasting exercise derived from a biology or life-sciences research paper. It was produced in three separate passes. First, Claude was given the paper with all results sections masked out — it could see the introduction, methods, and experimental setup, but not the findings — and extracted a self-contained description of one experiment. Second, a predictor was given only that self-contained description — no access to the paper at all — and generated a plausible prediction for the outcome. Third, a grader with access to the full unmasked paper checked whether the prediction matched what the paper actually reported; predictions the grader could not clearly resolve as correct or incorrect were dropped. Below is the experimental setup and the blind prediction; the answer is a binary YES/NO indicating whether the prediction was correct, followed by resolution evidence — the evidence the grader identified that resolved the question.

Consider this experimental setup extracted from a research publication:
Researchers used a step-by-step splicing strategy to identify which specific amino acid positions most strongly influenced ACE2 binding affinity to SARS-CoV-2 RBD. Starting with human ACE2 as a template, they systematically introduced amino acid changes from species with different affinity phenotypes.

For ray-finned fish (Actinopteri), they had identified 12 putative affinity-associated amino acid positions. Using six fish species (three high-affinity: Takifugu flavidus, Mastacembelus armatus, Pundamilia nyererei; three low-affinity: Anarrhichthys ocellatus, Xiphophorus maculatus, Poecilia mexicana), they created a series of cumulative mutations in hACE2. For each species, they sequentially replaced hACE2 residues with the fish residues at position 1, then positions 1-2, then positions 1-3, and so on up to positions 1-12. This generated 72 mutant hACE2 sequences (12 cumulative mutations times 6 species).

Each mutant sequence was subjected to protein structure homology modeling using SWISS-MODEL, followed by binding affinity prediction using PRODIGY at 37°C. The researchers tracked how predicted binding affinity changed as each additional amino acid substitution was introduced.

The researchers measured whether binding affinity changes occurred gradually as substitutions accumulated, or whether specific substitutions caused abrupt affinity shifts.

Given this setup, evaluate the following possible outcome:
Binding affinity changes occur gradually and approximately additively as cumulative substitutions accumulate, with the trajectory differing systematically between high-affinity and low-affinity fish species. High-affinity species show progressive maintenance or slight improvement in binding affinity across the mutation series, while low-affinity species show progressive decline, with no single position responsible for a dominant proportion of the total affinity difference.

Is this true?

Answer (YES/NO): NO